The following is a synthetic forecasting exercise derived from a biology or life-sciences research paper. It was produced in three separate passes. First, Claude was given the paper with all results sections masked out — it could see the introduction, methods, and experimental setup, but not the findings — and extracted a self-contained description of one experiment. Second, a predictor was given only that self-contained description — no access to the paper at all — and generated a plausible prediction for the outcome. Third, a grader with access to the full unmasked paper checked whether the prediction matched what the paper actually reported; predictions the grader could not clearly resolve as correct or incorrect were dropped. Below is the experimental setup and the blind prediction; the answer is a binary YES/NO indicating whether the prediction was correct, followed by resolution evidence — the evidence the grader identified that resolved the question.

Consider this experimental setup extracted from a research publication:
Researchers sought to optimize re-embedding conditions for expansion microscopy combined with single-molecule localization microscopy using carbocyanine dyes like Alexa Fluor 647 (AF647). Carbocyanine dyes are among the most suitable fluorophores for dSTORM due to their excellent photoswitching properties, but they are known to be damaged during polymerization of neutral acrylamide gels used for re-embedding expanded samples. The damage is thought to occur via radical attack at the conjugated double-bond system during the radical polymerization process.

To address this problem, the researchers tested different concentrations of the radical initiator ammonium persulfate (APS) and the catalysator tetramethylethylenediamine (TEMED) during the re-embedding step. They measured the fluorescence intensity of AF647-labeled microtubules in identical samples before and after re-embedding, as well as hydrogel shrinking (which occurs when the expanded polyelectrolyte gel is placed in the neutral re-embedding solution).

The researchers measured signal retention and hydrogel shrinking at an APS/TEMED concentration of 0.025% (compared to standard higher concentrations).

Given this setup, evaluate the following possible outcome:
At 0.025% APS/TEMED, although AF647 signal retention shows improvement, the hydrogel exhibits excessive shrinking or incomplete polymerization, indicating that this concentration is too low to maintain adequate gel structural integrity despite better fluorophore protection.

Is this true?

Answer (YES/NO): NO